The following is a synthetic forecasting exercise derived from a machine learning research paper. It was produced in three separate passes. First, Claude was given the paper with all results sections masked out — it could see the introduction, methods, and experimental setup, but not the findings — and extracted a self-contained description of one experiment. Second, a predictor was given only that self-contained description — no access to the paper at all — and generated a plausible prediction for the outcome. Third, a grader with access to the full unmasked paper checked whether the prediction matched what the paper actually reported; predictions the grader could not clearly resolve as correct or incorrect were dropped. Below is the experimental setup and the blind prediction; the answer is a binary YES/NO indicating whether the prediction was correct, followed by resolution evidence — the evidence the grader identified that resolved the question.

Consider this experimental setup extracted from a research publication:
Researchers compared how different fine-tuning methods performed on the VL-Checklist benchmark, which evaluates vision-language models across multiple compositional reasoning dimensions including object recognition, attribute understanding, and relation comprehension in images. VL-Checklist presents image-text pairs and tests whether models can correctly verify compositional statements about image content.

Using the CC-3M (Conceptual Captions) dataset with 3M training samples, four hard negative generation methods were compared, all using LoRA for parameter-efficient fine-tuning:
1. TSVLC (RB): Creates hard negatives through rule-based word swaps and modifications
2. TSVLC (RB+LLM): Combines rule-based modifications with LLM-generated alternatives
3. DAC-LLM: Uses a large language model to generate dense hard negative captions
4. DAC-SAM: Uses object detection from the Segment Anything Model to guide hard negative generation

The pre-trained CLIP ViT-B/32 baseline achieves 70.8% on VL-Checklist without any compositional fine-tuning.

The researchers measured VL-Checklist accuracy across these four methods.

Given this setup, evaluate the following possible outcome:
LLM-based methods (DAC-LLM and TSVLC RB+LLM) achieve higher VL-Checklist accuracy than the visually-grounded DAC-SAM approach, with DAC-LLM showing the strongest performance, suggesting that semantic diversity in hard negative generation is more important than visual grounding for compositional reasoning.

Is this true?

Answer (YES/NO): NO